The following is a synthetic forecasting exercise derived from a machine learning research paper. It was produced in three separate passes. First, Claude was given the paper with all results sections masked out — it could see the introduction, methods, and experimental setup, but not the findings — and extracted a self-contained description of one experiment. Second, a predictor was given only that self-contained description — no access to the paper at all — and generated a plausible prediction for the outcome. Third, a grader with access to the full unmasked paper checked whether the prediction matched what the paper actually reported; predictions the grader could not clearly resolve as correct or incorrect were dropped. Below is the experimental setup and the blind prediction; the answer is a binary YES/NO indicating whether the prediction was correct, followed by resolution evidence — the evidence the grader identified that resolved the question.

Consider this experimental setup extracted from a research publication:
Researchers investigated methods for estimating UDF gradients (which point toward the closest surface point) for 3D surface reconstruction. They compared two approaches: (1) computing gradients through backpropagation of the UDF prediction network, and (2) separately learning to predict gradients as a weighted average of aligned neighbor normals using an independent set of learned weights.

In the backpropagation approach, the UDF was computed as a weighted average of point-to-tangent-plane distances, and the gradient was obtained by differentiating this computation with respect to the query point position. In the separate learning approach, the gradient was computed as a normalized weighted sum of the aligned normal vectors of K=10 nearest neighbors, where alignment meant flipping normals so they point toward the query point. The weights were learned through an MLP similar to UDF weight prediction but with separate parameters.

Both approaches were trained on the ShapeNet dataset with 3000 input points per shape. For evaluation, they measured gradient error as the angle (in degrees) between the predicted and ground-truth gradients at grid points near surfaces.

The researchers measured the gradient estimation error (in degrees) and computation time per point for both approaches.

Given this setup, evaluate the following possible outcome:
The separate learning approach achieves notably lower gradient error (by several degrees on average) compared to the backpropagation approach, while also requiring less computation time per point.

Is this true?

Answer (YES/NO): NO